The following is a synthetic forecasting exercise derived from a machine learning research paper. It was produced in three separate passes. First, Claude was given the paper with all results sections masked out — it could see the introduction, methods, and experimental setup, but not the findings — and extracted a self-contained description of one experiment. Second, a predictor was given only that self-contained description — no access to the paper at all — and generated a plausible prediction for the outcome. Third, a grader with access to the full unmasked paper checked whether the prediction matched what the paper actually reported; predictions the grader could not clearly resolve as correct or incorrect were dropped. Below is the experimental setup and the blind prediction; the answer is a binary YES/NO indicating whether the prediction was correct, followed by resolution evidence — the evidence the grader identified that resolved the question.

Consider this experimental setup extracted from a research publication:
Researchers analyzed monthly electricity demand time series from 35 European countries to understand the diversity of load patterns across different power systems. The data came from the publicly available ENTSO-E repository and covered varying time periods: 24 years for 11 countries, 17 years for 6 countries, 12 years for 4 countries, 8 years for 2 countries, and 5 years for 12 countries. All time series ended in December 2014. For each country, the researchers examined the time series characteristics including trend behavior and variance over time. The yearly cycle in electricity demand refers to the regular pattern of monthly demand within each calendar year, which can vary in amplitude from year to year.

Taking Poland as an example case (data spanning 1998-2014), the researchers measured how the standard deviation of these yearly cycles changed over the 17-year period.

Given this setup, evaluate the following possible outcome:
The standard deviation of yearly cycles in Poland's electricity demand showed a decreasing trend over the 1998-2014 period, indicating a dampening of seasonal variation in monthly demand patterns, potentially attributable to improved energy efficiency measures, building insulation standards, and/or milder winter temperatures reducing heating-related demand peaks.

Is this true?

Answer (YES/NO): YES